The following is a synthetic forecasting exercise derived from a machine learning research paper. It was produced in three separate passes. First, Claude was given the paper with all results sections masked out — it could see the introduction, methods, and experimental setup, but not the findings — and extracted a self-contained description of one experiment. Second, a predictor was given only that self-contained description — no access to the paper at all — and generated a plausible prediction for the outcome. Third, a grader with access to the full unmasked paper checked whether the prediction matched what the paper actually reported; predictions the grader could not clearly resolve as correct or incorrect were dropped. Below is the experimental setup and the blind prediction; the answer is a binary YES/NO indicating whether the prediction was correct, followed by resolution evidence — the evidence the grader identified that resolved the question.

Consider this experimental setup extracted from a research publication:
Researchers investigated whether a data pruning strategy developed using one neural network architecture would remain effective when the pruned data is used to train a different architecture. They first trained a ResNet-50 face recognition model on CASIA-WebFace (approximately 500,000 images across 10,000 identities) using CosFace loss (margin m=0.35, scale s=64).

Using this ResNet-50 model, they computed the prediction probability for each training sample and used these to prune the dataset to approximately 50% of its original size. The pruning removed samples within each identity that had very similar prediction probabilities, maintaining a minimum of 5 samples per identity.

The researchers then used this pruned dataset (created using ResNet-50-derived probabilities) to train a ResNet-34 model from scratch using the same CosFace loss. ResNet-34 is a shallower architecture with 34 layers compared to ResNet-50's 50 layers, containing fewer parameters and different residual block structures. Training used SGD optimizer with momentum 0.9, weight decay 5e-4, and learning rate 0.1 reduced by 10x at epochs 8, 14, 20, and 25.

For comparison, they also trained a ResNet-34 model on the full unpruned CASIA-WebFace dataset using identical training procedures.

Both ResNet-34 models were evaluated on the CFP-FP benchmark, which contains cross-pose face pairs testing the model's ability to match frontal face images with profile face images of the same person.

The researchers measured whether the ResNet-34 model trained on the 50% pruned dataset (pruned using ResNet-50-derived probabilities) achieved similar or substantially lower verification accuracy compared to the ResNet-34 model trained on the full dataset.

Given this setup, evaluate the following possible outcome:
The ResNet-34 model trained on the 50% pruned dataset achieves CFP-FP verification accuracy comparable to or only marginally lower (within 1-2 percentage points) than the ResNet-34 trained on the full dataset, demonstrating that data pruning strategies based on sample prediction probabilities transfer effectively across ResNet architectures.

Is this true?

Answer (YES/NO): YES